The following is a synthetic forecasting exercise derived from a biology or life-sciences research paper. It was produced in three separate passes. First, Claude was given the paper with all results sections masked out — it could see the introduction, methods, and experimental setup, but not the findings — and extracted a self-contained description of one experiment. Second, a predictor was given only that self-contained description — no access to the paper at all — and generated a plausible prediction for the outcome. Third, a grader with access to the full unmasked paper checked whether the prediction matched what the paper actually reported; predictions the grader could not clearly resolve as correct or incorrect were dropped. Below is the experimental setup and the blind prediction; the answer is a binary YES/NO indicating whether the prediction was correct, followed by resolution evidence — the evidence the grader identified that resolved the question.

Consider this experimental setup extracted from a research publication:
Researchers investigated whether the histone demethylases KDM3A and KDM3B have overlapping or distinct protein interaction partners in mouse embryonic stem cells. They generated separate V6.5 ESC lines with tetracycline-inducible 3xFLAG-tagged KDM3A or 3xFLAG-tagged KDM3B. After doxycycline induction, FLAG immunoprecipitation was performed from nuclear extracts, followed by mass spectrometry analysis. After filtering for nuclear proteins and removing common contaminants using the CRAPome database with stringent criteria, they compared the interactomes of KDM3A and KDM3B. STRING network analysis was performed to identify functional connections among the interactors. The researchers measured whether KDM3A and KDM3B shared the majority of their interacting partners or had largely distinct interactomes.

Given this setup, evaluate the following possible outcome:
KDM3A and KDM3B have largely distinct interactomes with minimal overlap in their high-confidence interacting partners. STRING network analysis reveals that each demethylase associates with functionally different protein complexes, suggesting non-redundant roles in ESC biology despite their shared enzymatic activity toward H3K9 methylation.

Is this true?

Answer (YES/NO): NO